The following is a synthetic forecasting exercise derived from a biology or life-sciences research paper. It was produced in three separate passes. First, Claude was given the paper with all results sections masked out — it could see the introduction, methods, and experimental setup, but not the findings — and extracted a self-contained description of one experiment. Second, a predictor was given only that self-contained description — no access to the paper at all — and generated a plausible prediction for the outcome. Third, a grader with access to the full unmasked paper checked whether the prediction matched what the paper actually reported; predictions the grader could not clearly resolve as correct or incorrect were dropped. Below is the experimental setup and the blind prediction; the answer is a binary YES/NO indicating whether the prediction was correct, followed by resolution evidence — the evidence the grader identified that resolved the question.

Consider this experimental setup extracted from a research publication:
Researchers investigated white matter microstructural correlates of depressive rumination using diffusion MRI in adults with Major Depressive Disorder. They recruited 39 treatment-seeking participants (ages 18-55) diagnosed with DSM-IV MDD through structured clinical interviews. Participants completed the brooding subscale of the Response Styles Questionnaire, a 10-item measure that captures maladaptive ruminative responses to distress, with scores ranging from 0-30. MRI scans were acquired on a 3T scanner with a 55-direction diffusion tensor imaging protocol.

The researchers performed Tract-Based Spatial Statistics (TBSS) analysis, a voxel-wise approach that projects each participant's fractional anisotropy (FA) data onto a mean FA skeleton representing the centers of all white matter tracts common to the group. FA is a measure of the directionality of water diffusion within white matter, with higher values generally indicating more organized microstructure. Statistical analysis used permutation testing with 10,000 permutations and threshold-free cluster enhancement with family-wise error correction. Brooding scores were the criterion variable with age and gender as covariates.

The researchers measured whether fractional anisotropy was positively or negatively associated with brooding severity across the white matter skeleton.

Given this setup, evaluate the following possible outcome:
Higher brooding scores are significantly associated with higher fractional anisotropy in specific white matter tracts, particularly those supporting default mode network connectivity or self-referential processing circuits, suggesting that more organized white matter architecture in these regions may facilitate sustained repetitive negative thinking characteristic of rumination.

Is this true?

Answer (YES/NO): NO